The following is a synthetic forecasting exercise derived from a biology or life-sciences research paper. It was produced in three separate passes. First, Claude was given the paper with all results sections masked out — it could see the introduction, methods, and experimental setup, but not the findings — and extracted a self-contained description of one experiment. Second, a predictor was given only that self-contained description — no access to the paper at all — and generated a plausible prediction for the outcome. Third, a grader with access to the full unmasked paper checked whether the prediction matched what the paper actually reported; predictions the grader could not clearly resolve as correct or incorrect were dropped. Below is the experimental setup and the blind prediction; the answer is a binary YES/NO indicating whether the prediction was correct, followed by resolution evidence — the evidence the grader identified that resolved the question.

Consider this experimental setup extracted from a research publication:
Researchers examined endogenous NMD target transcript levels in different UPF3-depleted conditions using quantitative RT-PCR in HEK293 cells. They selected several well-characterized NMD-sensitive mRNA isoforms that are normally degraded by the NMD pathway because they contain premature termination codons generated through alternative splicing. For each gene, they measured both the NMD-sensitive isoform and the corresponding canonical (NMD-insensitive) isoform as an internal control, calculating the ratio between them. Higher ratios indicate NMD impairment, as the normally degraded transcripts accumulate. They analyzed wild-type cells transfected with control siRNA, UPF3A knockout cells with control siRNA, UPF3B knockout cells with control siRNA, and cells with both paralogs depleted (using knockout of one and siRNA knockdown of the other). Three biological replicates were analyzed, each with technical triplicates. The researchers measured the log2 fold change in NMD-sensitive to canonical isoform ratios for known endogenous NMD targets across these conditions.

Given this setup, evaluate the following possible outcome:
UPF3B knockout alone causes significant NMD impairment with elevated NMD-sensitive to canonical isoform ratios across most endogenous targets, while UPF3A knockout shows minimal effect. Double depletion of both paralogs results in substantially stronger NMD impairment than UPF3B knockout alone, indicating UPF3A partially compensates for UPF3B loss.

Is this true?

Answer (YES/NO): NO